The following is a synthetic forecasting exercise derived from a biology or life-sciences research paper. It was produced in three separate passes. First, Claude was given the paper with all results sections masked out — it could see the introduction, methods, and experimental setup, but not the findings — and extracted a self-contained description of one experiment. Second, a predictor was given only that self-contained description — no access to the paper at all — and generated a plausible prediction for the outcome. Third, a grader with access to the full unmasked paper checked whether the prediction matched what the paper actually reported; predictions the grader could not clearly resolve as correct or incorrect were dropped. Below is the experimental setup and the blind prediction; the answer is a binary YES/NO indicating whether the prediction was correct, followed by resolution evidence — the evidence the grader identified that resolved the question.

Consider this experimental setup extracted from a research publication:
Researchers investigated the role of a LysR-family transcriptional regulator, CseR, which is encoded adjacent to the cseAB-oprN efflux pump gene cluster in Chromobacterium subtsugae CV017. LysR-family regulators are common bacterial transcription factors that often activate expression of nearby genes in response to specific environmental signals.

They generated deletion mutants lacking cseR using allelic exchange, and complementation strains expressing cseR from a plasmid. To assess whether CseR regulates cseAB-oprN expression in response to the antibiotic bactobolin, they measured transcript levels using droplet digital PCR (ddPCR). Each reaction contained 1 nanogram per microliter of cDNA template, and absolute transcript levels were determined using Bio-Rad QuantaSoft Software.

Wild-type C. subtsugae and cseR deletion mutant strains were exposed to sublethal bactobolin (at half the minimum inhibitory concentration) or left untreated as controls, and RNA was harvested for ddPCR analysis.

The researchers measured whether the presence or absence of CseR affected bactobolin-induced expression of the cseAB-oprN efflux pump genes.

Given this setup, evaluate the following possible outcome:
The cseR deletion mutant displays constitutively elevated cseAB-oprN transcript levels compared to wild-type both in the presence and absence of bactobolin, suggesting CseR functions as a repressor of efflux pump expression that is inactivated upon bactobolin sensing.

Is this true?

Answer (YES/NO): NO